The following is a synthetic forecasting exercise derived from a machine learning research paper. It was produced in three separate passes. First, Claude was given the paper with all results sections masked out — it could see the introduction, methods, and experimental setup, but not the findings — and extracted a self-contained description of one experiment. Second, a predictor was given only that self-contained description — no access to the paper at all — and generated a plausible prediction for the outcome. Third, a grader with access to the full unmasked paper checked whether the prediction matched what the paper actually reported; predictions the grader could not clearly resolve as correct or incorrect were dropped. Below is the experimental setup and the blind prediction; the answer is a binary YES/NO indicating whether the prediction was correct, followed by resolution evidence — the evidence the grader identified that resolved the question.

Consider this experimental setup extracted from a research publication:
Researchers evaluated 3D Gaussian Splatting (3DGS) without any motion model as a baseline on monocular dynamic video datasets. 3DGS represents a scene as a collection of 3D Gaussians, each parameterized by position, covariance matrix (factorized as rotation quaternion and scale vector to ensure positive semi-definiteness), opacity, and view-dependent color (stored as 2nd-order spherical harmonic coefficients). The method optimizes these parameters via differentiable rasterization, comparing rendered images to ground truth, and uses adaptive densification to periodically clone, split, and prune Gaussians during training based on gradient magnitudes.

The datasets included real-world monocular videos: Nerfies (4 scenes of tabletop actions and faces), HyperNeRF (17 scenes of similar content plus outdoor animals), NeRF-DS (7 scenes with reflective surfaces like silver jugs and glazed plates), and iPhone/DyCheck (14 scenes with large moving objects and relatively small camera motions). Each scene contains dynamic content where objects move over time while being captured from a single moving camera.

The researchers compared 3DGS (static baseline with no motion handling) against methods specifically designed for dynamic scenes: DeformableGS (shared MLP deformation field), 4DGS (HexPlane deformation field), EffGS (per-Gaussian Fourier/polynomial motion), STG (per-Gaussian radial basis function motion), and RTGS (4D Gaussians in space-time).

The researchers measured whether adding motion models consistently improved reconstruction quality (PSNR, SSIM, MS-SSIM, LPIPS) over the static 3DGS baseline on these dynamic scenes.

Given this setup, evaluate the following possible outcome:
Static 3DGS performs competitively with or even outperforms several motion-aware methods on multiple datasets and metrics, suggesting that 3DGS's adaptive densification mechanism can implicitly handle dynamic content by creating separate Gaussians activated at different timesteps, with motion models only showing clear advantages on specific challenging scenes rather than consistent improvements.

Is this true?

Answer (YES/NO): YES